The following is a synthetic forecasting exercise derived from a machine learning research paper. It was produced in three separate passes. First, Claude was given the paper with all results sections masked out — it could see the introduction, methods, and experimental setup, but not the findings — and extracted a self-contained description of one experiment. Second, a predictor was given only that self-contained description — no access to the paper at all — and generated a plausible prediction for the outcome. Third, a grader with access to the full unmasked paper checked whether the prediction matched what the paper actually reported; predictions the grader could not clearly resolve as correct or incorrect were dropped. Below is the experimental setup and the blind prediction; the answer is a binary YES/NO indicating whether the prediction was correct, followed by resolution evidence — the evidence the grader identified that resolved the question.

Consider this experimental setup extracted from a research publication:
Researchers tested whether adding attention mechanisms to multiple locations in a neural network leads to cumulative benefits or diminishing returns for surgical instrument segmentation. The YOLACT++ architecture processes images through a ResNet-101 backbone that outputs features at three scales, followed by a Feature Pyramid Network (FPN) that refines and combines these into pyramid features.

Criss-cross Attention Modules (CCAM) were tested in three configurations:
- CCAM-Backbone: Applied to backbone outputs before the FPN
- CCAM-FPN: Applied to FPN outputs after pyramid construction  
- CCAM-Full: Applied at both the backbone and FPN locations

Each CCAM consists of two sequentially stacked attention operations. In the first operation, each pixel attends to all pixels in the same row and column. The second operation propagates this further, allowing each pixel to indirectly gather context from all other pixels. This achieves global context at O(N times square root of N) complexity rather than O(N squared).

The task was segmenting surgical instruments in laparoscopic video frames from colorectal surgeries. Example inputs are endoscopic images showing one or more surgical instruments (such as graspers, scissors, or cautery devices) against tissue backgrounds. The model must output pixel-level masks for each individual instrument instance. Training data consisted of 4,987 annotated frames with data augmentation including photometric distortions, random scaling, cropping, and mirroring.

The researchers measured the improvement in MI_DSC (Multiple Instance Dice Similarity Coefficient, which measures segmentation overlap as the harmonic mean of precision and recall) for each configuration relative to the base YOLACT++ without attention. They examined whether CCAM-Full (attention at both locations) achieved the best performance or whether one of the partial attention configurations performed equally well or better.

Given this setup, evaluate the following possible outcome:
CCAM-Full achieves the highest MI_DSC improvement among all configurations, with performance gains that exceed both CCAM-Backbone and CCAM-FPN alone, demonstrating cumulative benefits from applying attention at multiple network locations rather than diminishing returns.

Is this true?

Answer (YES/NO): NO